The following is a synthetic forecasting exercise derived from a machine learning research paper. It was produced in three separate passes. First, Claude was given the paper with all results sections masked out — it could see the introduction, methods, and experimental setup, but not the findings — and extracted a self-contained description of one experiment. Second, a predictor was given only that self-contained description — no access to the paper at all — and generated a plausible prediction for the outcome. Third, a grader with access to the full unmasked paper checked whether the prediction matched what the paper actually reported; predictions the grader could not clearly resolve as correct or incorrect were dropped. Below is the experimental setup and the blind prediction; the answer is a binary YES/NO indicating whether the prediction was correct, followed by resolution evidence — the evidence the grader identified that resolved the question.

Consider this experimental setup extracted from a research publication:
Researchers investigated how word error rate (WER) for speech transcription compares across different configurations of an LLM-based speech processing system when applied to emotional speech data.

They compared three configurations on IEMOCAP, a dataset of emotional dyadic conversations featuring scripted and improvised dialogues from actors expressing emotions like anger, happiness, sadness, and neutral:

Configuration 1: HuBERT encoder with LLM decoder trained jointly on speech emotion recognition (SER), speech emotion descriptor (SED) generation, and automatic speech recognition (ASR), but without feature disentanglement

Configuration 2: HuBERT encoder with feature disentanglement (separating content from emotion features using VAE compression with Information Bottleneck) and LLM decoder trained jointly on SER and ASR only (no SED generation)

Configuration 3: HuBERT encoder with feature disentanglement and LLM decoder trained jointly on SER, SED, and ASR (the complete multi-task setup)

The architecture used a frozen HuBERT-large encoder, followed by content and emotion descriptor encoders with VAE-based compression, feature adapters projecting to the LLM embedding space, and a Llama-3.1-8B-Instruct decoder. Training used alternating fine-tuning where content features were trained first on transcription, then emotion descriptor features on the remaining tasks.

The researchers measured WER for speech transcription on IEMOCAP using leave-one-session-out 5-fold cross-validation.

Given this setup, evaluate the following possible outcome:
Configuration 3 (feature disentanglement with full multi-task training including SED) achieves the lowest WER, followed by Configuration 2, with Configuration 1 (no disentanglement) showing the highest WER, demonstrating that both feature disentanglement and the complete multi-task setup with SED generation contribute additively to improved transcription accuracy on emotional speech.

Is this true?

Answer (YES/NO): YES